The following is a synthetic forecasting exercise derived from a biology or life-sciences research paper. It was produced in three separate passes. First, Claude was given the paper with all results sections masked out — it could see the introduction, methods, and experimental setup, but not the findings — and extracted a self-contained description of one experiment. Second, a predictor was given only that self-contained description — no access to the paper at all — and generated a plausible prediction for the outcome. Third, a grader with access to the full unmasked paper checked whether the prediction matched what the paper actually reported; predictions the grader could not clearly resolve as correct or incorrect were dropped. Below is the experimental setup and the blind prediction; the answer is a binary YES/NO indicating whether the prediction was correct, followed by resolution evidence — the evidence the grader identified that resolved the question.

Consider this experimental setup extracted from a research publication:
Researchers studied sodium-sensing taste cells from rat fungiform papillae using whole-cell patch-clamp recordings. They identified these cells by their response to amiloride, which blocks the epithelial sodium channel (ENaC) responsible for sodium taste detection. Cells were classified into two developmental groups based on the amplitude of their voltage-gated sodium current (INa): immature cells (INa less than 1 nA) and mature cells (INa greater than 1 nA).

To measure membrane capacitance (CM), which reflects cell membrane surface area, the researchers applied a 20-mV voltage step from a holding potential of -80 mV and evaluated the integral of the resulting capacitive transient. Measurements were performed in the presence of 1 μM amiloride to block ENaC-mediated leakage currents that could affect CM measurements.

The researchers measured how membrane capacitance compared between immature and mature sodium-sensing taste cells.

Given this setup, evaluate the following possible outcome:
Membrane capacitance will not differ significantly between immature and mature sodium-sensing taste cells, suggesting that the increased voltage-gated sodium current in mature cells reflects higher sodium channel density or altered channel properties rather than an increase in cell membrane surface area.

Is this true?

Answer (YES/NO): NO